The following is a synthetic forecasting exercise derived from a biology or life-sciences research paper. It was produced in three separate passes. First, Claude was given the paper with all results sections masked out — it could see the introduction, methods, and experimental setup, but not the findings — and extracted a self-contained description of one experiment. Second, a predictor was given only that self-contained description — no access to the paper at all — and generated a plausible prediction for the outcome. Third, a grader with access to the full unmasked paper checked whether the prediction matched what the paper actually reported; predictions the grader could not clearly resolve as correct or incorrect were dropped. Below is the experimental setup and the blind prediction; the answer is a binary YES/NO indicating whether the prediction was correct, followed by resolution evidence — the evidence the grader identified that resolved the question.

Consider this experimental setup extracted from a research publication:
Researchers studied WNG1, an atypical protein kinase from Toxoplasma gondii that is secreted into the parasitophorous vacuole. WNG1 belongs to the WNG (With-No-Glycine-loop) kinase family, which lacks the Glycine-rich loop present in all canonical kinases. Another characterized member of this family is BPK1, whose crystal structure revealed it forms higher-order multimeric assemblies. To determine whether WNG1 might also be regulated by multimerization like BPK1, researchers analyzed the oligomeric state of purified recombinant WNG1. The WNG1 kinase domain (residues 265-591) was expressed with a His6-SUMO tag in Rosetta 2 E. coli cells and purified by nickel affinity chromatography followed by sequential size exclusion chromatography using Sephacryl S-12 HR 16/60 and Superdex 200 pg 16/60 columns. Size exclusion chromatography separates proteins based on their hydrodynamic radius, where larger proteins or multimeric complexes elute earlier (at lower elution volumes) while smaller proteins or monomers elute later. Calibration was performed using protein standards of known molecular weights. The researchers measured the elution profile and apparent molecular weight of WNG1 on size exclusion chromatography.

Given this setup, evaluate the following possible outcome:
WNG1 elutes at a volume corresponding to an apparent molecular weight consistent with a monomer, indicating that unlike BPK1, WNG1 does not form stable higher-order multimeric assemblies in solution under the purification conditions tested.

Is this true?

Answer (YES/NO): YES